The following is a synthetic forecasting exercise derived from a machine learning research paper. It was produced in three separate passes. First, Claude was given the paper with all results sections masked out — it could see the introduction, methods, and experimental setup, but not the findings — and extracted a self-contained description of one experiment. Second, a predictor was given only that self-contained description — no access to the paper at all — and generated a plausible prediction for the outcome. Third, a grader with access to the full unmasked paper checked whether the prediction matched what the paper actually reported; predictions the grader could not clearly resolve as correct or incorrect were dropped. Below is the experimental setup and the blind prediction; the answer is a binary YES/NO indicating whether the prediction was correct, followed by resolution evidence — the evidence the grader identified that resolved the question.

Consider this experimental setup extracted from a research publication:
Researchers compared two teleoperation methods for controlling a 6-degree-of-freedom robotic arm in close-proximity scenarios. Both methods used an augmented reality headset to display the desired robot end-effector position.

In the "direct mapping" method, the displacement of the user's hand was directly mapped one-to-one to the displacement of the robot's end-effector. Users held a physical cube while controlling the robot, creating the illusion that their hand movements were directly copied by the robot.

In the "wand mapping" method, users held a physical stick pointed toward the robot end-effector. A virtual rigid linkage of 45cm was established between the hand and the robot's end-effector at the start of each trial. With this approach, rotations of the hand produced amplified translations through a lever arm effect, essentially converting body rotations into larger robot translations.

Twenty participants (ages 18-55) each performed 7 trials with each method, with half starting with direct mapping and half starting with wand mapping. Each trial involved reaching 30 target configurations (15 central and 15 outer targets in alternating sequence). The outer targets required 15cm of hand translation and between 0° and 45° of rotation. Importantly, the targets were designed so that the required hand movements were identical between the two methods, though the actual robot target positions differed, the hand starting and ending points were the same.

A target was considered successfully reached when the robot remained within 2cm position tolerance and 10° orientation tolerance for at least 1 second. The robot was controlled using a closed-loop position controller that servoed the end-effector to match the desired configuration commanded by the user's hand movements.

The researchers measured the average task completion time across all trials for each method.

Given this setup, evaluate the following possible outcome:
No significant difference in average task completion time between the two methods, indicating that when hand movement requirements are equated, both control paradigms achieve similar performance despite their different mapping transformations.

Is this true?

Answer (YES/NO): YES